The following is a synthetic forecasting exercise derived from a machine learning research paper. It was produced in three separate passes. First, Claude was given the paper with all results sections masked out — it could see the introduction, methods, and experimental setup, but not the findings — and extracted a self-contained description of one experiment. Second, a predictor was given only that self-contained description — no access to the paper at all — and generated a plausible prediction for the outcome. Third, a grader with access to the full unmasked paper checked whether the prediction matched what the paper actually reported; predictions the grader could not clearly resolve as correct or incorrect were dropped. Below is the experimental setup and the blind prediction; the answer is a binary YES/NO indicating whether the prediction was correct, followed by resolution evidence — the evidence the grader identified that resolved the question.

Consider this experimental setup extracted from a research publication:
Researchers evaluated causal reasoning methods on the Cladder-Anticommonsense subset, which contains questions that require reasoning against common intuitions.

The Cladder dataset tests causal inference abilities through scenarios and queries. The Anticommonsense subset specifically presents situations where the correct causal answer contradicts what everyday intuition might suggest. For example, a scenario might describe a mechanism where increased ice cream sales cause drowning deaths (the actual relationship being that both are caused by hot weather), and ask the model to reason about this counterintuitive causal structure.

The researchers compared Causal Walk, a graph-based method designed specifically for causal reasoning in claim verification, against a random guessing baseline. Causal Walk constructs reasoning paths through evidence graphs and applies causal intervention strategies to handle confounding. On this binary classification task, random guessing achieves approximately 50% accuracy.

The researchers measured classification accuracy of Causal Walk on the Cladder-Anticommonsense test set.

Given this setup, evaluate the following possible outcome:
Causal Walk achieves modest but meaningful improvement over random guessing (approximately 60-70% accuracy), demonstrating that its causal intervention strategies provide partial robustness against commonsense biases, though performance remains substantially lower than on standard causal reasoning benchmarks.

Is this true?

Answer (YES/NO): NO